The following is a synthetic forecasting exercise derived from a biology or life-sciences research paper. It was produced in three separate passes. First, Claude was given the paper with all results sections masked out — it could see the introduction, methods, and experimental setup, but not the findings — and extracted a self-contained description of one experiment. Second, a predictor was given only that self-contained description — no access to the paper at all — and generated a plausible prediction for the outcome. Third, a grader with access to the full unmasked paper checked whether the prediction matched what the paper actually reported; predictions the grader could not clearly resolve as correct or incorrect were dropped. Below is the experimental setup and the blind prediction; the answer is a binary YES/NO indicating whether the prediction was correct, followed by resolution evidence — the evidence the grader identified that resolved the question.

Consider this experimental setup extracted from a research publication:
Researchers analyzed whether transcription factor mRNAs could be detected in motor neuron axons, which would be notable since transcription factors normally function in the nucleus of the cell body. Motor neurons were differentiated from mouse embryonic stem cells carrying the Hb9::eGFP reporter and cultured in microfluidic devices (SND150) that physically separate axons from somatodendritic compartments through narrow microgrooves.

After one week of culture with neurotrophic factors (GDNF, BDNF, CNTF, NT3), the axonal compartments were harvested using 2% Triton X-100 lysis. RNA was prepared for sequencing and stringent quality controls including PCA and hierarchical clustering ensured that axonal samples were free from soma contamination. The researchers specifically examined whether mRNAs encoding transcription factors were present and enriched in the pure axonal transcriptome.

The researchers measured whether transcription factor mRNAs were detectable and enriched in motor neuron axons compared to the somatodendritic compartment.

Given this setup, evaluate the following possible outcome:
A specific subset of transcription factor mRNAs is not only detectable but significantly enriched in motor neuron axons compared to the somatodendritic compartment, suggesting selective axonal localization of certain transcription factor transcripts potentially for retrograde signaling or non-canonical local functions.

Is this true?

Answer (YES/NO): YES